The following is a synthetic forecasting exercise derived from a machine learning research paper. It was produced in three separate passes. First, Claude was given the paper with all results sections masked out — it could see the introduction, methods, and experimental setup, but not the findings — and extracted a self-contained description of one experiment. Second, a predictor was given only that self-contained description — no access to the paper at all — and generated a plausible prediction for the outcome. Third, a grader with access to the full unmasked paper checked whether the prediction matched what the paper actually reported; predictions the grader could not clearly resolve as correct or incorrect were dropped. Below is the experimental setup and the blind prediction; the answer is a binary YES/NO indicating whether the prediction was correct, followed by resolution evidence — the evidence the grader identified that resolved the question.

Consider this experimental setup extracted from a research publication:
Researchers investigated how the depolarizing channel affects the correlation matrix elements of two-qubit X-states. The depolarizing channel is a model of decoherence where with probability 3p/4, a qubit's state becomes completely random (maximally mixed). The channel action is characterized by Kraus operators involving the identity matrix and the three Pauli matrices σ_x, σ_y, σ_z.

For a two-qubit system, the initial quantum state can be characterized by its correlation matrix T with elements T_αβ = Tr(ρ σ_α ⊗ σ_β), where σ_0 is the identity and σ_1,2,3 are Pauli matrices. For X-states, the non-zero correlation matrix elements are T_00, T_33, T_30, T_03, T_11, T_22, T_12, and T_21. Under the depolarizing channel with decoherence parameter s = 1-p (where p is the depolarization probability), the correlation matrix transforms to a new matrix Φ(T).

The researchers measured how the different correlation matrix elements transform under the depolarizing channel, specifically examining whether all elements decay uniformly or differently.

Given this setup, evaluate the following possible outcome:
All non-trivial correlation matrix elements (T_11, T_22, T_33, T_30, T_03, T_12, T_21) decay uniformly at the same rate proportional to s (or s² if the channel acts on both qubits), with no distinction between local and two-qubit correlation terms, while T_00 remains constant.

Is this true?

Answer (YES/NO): NO